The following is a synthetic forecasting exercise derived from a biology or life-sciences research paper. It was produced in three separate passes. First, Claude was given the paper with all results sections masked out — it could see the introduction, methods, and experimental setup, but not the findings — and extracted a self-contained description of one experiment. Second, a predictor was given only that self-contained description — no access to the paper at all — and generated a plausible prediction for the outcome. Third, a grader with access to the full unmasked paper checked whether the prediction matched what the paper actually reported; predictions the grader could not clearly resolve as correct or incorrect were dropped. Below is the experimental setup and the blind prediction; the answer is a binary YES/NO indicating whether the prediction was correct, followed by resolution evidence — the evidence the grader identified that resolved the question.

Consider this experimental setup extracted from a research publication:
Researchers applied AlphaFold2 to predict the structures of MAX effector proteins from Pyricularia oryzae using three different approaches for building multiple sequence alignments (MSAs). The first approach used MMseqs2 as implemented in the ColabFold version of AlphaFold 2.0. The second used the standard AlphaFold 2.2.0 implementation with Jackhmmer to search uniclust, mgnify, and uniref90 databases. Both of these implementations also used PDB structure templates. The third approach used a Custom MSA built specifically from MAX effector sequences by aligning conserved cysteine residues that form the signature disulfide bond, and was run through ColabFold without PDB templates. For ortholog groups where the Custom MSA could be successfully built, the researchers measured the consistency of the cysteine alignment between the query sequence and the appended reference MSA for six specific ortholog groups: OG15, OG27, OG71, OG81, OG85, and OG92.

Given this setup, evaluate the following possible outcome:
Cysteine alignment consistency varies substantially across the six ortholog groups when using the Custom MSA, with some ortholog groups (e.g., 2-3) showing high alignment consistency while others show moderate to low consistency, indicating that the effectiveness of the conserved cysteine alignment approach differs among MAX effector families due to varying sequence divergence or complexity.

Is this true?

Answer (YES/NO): NO